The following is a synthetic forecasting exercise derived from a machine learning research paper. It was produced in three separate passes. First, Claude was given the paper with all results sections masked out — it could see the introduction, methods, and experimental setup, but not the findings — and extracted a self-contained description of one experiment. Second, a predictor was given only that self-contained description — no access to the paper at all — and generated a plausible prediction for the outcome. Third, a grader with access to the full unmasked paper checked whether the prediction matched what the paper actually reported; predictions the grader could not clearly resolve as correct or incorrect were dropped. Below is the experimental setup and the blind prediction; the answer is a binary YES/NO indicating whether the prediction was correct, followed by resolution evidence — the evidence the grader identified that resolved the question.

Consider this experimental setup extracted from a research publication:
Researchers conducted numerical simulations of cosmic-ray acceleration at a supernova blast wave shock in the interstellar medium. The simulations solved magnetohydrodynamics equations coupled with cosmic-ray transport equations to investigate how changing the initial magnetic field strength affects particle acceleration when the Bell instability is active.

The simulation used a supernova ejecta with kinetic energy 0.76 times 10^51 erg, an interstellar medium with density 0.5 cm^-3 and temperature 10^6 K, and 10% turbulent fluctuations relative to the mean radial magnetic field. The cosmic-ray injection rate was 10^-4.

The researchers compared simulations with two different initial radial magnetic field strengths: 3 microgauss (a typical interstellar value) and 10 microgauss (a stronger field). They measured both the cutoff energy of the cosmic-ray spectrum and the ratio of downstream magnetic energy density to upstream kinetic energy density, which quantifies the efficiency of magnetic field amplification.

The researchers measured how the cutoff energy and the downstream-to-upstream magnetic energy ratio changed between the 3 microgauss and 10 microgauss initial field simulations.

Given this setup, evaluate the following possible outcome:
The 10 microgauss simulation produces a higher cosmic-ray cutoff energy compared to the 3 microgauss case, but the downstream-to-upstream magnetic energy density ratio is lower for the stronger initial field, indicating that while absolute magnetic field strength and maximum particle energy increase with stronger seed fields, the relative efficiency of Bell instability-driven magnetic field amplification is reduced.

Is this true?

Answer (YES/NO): NO